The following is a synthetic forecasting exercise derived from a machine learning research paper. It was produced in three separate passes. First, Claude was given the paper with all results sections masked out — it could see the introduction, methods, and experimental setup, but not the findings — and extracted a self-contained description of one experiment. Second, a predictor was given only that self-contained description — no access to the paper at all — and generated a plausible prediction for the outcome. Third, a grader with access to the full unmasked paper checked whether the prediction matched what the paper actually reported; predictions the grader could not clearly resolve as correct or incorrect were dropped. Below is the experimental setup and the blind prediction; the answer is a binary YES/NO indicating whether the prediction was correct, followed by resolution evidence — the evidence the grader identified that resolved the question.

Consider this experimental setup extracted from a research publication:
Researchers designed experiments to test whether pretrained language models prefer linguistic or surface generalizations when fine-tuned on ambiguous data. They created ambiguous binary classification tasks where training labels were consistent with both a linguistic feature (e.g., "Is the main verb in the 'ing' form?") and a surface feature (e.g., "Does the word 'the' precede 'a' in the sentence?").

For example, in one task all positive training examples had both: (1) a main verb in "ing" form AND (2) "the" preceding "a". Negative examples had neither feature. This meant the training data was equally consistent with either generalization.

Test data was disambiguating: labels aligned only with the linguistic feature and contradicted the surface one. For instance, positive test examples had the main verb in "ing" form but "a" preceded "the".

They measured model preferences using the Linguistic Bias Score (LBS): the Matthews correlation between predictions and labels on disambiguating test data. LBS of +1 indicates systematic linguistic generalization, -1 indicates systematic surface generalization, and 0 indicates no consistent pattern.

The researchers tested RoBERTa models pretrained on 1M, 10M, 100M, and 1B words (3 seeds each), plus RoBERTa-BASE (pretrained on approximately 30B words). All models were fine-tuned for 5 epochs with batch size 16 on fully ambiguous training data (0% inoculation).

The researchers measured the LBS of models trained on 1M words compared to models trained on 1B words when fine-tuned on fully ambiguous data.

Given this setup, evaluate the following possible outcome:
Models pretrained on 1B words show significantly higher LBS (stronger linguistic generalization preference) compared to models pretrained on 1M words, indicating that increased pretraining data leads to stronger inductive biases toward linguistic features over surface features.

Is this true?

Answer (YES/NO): YES